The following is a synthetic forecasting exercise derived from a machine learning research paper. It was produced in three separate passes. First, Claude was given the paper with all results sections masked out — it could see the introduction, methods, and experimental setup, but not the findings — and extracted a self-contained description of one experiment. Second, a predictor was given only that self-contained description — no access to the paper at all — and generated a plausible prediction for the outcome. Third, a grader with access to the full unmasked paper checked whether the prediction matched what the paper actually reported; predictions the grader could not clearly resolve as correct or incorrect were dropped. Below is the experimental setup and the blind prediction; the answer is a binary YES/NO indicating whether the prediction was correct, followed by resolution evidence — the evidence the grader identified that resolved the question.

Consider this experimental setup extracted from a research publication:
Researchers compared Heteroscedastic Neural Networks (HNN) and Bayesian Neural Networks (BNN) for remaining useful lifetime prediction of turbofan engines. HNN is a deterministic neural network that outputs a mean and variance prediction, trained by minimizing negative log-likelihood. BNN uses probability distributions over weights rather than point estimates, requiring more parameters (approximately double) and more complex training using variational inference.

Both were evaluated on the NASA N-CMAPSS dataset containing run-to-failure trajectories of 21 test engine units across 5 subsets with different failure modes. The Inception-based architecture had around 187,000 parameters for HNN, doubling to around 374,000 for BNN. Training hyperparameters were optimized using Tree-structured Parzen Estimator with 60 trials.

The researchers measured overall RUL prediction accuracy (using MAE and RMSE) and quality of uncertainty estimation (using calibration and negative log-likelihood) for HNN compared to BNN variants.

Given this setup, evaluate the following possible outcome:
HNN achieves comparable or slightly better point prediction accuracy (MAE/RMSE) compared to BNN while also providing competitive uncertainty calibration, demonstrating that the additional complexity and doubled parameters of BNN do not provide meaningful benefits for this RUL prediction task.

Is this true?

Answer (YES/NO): YES